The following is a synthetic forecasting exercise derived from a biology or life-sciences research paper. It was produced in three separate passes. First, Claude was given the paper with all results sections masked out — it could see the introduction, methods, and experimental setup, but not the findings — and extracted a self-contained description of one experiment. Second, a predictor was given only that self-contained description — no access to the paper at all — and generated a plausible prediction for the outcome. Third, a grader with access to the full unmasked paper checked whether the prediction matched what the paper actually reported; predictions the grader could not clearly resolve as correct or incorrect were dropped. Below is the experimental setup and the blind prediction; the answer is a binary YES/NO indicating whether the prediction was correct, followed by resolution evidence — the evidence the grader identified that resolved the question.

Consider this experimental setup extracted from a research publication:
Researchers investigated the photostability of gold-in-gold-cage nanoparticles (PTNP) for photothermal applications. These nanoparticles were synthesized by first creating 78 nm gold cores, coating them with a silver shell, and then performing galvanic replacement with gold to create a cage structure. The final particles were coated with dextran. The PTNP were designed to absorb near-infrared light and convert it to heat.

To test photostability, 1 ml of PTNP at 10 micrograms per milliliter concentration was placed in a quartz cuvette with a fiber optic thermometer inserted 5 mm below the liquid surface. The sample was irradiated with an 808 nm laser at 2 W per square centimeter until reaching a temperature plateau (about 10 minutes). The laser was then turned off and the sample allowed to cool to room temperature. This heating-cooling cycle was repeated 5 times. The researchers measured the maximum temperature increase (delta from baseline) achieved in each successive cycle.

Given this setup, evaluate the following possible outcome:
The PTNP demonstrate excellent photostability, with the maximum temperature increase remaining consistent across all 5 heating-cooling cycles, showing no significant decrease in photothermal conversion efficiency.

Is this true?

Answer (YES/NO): YES